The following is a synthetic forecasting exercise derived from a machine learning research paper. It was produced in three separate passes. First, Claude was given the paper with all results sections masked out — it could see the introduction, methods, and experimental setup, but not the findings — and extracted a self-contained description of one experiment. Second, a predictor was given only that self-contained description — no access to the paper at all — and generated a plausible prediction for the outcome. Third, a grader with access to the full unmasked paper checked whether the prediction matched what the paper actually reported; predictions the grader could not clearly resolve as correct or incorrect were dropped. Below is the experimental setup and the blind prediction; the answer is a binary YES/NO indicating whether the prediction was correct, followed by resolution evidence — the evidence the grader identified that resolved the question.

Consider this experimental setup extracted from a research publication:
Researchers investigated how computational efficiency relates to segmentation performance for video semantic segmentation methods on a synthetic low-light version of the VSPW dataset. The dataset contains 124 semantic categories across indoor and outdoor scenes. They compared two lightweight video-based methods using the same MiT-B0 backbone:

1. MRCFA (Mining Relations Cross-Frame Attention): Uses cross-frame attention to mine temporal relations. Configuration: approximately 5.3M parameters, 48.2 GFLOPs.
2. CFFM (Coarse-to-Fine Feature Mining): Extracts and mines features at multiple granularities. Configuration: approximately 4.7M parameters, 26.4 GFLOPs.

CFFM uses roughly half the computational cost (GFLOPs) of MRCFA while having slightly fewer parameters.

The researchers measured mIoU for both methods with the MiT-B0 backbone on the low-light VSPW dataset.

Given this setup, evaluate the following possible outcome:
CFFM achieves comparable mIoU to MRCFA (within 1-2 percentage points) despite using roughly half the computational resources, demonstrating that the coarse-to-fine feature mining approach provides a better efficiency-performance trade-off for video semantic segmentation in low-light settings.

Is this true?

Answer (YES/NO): NO